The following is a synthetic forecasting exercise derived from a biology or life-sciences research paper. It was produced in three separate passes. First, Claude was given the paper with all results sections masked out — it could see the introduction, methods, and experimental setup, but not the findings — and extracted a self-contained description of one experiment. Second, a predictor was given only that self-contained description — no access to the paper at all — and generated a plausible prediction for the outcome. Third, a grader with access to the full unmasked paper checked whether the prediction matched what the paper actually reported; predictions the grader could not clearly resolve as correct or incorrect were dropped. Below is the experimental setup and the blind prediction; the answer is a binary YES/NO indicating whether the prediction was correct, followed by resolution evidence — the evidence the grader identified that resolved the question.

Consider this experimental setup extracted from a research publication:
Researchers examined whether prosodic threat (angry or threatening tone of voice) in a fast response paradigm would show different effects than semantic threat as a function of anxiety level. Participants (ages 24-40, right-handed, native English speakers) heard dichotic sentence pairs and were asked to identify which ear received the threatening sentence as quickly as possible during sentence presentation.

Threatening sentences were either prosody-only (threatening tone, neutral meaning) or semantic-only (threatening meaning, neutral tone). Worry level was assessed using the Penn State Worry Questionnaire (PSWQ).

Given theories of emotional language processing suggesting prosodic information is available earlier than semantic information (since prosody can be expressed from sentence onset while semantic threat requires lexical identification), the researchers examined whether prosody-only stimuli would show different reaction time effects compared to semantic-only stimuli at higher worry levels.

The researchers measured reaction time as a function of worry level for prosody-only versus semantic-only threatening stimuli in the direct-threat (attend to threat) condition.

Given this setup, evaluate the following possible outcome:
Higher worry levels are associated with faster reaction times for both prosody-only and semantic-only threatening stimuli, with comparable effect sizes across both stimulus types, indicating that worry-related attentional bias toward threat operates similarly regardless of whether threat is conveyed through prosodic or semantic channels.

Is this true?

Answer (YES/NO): NO